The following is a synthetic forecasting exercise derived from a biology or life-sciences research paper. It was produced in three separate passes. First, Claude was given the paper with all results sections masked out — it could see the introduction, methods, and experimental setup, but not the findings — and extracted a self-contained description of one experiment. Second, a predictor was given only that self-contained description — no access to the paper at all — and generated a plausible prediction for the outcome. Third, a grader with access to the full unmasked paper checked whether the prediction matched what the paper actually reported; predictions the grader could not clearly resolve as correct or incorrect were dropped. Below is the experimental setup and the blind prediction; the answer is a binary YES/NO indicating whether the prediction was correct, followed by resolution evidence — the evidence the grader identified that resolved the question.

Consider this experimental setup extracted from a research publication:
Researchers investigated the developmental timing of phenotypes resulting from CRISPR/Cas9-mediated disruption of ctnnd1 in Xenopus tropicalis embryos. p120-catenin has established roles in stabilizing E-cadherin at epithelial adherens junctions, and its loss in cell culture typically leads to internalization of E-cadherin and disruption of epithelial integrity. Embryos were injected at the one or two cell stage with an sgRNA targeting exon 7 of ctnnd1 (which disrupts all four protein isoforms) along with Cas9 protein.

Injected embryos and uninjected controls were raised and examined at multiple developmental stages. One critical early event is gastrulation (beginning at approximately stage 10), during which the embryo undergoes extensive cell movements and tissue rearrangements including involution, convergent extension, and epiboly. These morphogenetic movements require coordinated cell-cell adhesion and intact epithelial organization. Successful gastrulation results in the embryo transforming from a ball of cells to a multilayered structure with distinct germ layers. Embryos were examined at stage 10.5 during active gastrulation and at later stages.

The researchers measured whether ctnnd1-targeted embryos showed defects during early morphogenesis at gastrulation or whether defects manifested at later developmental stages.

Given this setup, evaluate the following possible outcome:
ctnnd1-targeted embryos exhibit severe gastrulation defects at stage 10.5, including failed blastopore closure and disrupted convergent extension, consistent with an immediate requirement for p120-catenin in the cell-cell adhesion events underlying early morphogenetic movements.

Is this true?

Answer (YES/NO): YES